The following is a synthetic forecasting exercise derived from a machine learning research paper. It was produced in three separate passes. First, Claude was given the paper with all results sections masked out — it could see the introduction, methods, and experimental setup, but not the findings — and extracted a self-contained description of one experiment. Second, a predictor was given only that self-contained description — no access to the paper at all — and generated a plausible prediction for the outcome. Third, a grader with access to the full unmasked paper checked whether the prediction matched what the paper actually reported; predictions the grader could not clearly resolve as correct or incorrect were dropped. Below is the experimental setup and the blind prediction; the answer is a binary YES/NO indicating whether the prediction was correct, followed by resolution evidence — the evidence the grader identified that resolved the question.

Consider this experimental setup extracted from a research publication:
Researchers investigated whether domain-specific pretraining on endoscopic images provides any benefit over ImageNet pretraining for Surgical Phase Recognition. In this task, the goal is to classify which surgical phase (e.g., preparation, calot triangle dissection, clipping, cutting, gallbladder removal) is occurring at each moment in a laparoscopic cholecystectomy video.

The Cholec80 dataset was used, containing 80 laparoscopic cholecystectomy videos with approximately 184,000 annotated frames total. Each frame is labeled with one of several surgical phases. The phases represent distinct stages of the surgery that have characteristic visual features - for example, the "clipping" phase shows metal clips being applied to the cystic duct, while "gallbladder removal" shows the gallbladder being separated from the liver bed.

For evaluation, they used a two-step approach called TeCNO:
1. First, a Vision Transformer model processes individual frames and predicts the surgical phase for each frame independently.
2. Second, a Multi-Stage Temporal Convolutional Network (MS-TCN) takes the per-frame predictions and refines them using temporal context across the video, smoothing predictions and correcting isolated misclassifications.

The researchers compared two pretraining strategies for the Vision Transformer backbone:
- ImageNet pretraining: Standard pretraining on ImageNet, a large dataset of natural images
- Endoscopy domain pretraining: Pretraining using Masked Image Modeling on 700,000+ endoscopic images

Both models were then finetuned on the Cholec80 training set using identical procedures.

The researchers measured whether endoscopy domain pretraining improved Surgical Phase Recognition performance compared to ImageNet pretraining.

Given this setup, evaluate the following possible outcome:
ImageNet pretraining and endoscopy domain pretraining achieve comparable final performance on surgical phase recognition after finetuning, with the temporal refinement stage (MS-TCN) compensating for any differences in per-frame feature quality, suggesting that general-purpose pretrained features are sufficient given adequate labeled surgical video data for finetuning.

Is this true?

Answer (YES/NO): NO